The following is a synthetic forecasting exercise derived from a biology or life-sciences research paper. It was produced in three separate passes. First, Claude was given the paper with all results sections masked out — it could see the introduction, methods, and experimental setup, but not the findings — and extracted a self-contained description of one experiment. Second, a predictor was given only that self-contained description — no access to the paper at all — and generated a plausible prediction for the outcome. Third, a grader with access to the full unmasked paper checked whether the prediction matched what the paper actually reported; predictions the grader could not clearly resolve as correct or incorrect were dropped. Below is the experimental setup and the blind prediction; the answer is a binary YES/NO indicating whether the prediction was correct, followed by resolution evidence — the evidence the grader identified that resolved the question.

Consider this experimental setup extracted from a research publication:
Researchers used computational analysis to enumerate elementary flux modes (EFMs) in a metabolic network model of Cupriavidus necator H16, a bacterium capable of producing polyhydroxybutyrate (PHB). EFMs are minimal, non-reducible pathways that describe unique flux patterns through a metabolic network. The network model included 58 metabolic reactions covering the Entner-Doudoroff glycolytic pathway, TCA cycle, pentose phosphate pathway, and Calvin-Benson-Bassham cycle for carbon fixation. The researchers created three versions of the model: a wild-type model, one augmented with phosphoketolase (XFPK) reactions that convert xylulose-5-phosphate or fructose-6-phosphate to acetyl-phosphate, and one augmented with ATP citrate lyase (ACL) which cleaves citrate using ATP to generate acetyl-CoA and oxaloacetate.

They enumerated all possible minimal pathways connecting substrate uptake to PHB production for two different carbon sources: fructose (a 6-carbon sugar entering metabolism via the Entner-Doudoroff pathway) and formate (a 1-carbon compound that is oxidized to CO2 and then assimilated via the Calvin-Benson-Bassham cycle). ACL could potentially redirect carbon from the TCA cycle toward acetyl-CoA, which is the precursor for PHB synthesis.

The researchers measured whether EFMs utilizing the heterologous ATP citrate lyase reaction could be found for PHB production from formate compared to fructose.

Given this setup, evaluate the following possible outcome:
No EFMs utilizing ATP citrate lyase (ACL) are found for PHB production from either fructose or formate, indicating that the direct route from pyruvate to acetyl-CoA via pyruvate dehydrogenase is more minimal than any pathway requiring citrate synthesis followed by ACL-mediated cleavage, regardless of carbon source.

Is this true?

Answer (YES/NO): NO